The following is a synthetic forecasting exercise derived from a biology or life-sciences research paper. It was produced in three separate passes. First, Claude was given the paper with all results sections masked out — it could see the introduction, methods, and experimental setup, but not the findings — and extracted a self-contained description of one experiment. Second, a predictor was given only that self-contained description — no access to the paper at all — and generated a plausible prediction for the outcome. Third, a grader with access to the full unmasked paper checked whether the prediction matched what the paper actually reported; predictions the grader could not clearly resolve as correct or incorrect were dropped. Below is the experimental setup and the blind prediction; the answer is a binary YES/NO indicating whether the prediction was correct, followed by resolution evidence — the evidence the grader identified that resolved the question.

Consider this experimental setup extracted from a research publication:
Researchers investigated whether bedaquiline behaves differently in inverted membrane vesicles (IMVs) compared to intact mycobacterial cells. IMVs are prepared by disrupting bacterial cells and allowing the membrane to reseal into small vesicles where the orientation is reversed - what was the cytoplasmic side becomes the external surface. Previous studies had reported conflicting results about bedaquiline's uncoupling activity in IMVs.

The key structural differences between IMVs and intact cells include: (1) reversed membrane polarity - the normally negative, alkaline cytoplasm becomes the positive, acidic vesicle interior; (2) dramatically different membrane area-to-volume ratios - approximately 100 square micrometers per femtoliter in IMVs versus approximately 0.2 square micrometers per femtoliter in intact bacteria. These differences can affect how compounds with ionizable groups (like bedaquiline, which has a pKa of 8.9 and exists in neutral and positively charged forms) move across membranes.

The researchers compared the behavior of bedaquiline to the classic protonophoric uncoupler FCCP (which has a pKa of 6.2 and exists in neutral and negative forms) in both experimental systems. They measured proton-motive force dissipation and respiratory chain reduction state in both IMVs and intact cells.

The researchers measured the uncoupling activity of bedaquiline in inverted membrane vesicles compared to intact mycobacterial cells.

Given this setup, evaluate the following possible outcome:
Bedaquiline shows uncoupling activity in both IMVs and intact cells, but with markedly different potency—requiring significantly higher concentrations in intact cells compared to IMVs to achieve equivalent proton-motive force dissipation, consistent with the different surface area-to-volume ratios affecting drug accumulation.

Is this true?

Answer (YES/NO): NO